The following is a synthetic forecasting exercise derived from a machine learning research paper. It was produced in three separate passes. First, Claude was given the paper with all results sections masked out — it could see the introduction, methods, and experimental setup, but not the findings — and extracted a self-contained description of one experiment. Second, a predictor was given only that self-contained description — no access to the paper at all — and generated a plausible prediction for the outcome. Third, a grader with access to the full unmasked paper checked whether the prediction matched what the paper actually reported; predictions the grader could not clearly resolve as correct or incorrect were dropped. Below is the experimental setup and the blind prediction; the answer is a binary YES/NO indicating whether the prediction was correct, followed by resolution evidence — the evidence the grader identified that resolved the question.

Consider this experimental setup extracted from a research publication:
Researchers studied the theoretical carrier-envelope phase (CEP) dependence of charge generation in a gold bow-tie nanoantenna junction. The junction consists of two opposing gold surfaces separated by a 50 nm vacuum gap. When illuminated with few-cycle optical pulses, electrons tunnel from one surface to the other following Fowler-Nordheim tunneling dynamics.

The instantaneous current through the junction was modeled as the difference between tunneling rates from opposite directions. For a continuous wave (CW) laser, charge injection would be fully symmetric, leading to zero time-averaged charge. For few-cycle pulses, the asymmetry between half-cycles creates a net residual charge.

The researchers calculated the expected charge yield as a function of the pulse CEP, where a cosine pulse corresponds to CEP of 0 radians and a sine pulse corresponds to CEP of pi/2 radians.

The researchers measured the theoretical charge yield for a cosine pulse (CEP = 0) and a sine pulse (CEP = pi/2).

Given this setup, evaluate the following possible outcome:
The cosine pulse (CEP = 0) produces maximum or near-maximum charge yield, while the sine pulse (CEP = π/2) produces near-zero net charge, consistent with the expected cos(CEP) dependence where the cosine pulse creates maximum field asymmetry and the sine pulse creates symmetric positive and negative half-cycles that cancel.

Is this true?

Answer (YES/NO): YES